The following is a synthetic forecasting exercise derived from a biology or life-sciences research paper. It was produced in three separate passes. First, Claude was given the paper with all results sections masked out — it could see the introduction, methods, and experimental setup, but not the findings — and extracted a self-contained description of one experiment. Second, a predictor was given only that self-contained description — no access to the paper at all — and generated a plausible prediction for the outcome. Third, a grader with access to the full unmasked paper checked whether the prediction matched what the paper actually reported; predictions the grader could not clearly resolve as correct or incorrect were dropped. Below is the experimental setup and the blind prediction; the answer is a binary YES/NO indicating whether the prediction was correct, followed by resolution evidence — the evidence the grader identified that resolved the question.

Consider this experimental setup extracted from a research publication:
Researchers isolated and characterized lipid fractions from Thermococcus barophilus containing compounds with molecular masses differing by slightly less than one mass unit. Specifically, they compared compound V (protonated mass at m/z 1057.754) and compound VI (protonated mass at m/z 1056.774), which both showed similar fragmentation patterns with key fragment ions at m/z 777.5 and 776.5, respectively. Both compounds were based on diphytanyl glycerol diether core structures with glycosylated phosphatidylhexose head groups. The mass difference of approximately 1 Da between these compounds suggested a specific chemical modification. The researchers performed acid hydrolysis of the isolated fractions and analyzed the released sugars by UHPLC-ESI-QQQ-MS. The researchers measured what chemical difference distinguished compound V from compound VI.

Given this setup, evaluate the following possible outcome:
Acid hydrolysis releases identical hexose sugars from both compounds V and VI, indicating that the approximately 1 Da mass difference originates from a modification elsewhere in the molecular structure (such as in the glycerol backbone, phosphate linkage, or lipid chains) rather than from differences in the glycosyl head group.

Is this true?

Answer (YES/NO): NO